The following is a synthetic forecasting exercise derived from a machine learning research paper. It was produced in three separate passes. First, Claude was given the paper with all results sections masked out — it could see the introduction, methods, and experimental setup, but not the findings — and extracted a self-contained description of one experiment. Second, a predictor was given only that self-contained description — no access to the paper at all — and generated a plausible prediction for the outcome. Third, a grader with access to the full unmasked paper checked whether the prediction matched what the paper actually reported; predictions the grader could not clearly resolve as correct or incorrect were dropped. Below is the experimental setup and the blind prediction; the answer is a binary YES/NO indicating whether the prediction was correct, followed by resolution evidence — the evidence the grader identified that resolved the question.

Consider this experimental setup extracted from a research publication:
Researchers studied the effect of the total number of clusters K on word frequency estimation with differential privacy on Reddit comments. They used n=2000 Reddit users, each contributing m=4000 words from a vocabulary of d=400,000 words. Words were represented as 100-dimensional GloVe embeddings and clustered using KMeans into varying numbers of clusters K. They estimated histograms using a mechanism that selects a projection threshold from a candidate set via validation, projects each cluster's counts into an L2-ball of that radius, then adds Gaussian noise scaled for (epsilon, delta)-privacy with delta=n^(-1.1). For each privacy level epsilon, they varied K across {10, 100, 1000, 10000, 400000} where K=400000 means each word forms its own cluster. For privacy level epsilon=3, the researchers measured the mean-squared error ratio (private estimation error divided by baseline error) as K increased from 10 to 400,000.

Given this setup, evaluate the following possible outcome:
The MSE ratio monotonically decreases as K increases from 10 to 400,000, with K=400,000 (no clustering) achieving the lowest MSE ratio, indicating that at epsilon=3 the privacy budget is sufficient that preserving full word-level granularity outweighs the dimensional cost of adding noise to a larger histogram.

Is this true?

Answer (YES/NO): YES